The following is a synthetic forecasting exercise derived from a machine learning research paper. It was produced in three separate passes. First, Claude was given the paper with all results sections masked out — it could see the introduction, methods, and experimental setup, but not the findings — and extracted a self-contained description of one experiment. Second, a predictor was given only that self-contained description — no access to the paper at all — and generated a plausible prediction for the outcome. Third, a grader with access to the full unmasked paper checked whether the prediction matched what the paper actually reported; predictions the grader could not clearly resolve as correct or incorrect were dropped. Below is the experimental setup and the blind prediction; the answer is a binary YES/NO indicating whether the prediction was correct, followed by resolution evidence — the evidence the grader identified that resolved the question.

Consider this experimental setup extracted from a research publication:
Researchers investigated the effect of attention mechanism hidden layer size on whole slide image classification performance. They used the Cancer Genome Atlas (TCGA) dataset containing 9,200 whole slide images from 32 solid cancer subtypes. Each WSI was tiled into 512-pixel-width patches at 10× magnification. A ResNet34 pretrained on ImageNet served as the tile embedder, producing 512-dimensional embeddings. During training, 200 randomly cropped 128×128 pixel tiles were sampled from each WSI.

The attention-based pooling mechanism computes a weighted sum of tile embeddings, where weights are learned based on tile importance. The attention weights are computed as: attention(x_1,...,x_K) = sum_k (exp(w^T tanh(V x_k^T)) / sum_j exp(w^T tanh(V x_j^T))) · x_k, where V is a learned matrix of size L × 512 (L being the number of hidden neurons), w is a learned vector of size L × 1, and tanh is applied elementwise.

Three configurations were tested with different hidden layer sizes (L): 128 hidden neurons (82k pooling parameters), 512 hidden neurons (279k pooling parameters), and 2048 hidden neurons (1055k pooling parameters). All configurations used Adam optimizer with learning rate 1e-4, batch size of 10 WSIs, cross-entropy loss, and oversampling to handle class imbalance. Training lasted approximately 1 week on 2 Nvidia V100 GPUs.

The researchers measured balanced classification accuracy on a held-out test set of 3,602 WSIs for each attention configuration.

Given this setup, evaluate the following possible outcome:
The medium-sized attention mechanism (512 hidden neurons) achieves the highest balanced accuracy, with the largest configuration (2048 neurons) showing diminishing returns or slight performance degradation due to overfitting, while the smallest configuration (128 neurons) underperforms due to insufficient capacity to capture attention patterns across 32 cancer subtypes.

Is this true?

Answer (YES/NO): NO